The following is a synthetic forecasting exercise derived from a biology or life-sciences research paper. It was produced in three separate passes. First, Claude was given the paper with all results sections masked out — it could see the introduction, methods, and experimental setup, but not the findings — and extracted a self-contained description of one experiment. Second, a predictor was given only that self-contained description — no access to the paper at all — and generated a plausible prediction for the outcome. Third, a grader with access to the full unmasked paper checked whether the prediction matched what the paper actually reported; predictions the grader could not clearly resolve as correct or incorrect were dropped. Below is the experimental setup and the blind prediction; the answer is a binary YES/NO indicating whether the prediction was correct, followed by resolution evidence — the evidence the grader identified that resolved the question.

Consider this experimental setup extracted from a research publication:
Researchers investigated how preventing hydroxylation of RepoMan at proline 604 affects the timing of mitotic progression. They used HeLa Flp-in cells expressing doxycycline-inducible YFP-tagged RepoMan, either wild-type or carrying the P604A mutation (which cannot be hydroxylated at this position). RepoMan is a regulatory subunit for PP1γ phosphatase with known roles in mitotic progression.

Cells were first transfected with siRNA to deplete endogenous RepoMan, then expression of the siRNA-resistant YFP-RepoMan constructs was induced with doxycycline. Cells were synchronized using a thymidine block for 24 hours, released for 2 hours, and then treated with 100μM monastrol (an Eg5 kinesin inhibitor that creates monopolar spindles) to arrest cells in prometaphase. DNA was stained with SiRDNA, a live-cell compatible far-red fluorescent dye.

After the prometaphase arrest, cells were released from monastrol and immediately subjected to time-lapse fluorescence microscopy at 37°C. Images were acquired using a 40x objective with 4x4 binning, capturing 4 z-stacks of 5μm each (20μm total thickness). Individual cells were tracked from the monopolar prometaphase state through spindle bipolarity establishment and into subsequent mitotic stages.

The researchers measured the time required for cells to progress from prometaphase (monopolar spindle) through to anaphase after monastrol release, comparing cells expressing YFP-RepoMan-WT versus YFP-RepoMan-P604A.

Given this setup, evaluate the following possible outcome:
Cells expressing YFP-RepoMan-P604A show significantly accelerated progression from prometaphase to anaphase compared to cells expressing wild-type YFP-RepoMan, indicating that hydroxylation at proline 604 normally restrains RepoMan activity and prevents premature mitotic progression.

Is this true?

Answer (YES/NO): NO